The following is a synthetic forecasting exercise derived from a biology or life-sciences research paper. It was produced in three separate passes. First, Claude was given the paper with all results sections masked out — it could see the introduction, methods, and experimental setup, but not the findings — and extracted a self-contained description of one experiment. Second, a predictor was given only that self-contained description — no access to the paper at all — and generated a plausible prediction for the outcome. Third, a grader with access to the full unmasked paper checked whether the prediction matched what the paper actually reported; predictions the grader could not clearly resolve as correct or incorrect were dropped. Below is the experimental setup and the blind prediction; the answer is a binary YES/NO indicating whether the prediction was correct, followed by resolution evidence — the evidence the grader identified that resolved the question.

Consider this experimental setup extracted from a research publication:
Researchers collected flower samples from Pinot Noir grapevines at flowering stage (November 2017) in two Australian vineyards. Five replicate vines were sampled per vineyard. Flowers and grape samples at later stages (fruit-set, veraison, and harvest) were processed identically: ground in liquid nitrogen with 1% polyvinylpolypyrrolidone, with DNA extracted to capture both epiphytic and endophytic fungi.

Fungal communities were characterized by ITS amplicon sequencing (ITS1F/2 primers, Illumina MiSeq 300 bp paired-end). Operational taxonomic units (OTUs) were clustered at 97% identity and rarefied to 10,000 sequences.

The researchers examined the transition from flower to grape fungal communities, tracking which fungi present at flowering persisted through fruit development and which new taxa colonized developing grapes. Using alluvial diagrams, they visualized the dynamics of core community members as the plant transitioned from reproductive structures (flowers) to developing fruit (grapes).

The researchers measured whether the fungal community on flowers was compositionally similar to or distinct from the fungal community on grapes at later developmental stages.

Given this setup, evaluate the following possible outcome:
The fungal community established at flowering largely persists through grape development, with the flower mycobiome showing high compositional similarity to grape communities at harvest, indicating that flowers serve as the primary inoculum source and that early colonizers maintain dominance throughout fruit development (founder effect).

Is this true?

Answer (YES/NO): NO